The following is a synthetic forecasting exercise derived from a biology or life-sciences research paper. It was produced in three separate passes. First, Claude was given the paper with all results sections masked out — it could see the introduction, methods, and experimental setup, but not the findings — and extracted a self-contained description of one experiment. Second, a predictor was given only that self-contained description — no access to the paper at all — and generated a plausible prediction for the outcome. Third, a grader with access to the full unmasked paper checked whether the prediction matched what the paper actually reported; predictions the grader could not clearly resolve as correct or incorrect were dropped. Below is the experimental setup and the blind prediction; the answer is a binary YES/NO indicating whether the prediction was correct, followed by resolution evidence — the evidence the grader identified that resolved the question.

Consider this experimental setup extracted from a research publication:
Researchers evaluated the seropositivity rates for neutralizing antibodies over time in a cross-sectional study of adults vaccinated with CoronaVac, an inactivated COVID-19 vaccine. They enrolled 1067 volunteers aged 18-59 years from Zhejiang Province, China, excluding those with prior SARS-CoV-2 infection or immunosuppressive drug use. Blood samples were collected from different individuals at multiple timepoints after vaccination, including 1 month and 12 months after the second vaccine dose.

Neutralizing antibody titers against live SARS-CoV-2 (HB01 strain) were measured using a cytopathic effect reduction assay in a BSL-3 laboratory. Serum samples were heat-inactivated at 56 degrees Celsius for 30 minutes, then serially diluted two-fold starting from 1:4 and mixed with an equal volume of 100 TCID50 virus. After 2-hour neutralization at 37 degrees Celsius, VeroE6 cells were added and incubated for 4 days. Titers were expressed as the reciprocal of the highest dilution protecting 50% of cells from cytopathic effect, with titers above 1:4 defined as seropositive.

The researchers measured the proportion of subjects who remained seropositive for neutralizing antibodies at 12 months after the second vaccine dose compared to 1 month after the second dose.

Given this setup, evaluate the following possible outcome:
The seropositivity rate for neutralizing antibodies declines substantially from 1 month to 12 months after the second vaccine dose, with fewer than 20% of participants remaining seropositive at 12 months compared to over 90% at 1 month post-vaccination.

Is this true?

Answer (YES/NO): NO